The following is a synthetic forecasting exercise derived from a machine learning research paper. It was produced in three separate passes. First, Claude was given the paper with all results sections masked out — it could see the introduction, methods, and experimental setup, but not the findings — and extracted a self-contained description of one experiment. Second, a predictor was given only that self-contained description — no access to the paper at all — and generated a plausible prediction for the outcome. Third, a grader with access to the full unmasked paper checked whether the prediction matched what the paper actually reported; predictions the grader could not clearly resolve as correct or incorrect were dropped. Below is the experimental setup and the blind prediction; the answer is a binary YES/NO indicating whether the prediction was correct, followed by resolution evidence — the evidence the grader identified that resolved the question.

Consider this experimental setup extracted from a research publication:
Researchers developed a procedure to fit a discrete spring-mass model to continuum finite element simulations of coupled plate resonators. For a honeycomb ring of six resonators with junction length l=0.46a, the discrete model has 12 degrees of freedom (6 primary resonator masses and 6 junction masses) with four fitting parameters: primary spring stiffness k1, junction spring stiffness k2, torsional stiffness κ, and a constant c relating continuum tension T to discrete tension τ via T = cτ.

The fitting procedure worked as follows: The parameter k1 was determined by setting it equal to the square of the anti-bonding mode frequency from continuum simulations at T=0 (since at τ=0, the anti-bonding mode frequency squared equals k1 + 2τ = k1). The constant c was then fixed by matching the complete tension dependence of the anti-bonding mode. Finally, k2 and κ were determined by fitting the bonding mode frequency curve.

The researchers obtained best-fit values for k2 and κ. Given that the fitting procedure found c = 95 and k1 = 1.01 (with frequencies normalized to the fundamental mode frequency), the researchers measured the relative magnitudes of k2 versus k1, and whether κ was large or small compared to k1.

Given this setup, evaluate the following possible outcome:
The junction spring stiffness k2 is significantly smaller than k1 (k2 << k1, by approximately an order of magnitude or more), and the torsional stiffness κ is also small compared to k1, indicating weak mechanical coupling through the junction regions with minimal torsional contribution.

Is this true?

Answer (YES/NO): NO